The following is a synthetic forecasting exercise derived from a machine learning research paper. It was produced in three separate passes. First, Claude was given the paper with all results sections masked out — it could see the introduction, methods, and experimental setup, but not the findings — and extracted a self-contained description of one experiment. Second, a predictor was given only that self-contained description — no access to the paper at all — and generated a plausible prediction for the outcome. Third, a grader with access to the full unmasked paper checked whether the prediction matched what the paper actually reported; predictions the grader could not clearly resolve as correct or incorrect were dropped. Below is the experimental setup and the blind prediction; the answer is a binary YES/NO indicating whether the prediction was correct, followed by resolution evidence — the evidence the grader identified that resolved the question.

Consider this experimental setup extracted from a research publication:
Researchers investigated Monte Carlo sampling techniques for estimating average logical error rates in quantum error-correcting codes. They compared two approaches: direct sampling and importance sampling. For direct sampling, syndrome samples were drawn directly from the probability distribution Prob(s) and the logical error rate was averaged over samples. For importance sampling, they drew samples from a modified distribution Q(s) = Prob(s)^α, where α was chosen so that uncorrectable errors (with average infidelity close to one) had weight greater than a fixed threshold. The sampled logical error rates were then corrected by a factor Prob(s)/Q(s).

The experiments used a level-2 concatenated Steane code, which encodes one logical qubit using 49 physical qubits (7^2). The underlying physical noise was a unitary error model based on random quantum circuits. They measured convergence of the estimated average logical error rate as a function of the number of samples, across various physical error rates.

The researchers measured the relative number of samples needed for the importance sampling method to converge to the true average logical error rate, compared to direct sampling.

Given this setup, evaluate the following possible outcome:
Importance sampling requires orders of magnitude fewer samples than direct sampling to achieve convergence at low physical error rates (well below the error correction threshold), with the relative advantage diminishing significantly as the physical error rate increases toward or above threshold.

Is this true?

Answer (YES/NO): NO